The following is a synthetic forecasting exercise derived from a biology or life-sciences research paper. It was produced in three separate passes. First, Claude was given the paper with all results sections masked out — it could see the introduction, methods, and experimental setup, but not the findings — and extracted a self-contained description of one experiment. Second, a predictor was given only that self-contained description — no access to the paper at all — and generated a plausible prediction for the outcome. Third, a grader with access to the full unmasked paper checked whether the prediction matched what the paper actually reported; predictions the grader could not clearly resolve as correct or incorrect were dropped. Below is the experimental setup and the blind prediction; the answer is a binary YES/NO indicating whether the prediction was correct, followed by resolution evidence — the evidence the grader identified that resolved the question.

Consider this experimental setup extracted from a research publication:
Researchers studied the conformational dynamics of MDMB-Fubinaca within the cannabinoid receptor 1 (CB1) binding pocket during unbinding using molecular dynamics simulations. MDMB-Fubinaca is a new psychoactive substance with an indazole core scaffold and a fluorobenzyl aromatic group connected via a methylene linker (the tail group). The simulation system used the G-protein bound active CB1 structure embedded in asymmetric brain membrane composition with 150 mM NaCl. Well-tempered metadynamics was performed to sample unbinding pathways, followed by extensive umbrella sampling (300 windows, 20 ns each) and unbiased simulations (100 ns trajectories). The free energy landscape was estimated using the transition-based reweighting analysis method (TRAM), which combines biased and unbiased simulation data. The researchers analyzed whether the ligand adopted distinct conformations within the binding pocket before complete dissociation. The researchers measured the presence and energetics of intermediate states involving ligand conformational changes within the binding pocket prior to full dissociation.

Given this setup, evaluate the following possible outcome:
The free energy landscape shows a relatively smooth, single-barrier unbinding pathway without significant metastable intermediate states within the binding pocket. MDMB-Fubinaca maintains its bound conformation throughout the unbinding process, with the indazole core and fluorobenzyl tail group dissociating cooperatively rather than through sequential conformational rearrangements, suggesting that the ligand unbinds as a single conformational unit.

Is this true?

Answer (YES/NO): NO